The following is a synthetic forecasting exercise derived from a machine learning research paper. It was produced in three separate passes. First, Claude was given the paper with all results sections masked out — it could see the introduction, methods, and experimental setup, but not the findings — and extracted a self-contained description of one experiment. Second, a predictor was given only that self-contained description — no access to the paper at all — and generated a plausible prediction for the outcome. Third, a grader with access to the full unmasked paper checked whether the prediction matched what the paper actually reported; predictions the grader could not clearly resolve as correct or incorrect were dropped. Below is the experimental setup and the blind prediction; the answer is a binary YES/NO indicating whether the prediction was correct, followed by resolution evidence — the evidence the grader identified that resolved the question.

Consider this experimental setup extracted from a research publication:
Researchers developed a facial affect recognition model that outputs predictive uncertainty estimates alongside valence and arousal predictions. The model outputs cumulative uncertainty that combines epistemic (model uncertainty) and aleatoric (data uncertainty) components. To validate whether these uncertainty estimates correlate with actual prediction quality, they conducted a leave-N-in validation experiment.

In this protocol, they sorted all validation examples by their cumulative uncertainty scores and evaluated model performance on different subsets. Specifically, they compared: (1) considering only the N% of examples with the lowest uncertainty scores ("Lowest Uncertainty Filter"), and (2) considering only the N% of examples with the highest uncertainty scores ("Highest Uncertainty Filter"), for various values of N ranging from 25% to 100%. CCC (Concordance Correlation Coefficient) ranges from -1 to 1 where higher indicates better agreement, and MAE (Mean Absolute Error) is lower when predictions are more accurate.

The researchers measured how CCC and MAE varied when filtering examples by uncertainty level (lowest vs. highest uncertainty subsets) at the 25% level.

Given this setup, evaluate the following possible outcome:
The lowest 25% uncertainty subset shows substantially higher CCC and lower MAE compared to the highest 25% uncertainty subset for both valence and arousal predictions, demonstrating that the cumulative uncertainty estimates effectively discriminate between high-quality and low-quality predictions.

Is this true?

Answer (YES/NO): YES